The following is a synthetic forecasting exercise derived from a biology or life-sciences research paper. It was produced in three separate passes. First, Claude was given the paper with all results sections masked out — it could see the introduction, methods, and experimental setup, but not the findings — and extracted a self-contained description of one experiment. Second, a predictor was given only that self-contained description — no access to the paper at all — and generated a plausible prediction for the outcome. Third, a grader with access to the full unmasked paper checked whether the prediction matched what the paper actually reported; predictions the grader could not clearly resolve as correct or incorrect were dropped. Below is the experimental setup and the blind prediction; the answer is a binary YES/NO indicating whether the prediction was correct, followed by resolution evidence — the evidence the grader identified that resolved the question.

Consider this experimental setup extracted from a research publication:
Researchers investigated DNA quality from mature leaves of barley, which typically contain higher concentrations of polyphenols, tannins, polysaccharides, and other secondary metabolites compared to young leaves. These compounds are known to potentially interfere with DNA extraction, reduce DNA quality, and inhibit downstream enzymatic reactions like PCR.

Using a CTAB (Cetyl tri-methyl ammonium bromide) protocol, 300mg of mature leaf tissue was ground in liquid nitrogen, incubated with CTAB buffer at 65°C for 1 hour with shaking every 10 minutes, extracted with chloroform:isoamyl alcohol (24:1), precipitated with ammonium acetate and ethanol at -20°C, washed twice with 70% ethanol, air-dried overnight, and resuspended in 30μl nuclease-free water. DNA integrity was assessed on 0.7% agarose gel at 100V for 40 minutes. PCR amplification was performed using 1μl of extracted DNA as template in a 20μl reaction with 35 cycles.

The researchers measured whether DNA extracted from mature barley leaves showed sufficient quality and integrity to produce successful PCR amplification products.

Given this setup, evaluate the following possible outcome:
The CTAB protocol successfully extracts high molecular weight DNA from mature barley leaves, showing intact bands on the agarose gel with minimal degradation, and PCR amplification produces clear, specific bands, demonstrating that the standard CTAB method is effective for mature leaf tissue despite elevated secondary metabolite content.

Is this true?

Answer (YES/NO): YES